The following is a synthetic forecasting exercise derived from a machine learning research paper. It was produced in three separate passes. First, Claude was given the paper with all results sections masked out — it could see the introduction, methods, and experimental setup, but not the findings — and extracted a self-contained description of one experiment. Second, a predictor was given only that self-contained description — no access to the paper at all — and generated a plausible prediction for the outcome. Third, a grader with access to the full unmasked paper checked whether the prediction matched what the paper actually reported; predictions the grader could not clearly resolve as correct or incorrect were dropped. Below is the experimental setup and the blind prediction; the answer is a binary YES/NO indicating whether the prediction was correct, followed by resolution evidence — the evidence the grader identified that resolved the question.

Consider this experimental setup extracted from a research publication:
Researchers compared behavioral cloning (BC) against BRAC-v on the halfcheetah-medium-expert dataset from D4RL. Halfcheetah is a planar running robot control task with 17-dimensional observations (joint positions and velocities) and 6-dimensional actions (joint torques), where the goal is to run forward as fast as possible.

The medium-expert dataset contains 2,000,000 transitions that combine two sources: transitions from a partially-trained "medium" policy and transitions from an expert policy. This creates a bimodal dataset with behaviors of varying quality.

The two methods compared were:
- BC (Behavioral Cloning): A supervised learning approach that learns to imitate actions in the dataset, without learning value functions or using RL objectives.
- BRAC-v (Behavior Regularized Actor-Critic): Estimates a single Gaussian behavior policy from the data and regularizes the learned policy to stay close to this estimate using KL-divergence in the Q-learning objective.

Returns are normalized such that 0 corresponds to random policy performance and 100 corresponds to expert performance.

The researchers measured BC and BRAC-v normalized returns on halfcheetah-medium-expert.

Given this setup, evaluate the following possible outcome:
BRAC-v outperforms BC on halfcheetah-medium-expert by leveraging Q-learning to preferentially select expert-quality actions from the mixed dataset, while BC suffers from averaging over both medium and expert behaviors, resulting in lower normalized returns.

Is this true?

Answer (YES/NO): YES